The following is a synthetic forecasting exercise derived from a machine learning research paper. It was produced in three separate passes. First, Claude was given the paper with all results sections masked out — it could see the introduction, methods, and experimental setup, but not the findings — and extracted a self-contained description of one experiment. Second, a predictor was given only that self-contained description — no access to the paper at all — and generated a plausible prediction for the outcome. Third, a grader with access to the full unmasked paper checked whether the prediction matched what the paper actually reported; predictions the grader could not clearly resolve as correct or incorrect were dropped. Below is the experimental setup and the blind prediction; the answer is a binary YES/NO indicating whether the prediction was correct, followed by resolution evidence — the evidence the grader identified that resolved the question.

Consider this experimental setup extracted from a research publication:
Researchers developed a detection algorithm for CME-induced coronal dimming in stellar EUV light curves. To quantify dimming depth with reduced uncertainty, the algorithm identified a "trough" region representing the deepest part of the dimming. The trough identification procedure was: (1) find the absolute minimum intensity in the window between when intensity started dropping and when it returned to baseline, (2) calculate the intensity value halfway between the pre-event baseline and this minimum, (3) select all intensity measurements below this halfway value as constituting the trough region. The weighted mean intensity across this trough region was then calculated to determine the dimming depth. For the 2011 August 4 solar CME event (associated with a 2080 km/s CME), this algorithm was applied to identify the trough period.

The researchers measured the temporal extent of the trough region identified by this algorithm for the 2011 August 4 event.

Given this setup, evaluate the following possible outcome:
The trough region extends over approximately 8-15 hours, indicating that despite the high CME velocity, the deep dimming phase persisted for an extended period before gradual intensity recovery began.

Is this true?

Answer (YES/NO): YES